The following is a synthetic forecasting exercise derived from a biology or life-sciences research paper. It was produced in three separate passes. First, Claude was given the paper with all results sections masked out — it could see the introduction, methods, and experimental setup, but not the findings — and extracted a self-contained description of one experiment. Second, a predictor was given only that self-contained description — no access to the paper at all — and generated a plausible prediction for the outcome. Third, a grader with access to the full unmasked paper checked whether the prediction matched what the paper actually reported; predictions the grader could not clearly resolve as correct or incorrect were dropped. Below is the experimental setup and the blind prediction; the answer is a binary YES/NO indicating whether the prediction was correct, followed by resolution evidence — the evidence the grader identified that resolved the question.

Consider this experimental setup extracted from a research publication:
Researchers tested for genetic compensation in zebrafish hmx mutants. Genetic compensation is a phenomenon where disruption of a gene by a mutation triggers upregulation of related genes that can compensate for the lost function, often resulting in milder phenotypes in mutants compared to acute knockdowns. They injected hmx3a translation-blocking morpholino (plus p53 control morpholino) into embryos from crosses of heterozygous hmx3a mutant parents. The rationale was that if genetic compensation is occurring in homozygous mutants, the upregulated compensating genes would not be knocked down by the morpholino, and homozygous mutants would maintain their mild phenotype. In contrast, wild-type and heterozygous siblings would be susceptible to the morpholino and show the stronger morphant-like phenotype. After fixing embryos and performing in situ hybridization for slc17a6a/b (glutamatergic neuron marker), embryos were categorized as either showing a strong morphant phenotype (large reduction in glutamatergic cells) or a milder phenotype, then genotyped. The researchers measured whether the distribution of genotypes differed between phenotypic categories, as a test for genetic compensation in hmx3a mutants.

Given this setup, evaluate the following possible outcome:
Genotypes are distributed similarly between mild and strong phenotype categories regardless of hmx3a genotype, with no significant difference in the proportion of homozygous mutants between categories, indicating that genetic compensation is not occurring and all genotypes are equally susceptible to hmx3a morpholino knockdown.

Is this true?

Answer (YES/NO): YES